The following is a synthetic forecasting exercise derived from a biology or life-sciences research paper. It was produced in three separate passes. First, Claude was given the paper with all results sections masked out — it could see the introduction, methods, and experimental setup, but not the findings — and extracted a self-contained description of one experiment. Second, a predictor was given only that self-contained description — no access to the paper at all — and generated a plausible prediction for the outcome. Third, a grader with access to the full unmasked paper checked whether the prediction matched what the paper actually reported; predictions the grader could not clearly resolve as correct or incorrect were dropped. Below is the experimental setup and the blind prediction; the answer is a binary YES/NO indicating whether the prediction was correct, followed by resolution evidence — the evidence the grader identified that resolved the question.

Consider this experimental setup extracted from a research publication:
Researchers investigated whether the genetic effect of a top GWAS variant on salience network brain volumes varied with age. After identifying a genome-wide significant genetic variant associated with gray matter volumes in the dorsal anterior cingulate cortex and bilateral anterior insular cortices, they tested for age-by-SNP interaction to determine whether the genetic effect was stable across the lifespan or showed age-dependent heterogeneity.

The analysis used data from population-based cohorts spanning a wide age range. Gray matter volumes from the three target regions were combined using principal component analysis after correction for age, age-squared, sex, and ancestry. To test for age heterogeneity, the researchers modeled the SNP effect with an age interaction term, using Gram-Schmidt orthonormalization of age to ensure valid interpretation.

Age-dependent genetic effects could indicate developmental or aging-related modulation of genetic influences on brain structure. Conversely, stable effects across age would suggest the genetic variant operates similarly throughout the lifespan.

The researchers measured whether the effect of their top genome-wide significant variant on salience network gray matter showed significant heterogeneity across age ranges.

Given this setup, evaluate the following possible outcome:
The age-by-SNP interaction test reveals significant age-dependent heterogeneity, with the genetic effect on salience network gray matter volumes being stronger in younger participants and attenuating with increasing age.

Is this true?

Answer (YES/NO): NO